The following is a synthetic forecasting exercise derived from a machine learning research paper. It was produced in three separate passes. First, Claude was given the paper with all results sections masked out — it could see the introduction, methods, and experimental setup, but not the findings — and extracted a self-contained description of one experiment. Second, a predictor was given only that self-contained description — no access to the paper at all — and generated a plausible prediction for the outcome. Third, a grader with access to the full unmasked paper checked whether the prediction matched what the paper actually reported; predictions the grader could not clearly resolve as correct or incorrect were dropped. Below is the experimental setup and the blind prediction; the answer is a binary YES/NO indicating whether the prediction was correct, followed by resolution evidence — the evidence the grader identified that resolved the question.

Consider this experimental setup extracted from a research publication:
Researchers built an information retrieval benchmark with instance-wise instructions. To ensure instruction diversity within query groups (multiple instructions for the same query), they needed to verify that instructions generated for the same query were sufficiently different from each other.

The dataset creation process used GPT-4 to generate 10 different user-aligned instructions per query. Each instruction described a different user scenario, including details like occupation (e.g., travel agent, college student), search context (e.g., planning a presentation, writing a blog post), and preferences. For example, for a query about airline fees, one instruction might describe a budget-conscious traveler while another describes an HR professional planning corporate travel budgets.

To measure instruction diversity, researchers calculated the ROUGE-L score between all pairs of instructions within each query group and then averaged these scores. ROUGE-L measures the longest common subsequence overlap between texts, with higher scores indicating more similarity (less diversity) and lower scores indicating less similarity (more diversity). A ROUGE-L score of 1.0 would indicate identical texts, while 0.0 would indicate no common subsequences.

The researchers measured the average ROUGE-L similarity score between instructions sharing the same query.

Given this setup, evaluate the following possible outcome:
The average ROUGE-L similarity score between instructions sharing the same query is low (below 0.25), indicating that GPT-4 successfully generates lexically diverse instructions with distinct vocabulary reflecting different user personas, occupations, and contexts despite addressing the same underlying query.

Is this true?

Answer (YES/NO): YES